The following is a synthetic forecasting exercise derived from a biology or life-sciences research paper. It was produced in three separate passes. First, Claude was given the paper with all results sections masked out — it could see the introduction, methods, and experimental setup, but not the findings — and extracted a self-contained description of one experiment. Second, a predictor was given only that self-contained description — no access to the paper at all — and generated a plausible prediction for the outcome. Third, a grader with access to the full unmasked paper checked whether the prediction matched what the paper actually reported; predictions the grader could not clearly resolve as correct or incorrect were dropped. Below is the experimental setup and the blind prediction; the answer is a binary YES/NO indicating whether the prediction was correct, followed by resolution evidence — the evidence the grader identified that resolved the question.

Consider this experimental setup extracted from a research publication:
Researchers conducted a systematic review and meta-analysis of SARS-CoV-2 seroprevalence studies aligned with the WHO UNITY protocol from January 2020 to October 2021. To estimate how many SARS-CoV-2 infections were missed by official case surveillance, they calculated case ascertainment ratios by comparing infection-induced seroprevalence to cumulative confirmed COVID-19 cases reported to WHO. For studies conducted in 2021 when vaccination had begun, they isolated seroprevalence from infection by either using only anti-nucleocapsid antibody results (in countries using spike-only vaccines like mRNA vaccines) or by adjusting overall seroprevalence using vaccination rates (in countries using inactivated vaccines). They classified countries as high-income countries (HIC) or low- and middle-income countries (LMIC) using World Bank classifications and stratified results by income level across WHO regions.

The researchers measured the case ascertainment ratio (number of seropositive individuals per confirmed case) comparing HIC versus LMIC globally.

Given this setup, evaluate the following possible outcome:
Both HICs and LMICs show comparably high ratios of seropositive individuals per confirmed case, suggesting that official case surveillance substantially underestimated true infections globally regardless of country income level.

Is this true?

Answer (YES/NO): NO